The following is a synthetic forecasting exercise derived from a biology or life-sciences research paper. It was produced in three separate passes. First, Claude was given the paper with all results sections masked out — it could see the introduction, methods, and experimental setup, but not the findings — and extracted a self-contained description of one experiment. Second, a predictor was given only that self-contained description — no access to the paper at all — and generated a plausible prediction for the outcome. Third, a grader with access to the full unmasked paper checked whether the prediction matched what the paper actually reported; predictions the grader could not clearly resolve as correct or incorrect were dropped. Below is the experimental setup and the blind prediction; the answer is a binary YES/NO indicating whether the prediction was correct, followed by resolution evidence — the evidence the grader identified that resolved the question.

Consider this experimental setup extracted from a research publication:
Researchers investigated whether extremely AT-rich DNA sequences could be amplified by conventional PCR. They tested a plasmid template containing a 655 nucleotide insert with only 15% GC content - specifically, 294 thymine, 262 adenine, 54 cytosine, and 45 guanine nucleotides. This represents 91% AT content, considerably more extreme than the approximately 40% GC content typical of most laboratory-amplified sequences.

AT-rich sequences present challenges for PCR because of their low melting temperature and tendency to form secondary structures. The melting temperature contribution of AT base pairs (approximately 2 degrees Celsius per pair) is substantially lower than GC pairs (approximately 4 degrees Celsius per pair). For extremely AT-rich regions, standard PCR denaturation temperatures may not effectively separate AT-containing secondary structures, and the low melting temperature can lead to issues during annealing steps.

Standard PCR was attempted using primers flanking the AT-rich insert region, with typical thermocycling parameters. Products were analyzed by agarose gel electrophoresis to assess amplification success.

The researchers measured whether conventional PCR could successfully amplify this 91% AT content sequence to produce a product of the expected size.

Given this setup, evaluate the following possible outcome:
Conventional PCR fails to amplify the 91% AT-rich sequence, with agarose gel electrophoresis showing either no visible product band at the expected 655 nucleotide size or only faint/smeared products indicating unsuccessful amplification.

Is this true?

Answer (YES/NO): YES